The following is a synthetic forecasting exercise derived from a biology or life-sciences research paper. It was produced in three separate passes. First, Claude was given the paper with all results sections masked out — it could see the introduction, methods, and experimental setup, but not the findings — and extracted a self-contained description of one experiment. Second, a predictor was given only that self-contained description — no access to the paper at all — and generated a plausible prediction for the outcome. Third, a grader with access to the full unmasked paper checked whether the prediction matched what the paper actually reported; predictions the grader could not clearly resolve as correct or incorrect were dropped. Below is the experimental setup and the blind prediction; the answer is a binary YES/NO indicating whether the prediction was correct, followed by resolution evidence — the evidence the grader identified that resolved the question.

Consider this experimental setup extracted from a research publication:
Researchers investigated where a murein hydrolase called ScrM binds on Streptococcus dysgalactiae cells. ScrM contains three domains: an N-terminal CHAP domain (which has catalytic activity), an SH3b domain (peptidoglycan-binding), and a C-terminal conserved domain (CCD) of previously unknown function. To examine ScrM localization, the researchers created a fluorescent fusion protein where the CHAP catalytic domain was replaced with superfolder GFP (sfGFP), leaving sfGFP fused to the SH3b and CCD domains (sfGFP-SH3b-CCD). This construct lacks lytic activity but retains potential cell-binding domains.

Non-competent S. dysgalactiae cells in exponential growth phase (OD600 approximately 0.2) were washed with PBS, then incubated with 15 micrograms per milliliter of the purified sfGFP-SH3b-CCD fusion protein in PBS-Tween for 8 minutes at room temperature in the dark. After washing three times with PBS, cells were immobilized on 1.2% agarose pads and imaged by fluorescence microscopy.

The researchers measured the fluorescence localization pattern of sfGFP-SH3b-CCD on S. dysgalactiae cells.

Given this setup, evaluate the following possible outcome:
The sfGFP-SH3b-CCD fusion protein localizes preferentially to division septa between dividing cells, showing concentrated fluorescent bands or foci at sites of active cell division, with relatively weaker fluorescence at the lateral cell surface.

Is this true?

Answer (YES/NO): YES